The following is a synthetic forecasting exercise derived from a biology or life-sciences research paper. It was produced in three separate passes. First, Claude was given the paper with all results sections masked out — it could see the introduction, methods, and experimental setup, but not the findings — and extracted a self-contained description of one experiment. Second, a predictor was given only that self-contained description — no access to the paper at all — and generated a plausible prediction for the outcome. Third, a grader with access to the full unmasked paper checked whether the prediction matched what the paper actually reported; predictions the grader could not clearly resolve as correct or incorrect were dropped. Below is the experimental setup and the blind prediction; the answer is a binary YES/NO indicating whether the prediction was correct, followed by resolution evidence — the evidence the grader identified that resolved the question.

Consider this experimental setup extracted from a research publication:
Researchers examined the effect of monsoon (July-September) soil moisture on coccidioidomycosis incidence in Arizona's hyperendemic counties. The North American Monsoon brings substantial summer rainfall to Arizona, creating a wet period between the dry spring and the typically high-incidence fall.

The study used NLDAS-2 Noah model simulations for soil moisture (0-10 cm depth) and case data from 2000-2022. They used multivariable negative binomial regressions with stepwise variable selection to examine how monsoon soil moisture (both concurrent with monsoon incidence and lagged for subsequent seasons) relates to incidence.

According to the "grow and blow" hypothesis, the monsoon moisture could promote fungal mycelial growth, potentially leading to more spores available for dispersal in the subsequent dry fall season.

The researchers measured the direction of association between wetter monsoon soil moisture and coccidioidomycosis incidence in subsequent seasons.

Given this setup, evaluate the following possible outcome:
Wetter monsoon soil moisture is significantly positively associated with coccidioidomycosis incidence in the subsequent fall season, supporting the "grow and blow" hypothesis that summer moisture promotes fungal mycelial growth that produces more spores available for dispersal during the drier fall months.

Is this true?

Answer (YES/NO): YES